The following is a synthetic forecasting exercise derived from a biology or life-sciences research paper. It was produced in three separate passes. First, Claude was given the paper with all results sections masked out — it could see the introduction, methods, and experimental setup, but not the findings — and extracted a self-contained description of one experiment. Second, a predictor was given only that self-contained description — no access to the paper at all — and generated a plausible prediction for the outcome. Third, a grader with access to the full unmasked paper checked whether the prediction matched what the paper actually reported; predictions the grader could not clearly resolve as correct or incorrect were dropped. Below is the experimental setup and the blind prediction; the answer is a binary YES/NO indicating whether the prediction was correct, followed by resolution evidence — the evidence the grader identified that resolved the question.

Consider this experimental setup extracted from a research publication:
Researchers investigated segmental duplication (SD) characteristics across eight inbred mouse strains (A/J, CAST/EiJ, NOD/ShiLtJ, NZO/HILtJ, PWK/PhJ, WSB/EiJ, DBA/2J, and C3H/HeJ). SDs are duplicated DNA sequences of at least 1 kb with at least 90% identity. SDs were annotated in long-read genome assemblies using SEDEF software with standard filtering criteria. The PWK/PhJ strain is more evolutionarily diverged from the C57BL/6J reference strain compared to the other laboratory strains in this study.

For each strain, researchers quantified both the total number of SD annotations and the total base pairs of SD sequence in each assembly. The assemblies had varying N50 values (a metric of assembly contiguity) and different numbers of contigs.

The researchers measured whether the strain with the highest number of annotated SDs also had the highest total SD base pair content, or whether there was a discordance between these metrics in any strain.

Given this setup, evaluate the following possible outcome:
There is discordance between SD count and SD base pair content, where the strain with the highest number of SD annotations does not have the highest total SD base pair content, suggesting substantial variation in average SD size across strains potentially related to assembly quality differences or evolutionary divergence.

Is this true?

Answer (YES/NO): YES